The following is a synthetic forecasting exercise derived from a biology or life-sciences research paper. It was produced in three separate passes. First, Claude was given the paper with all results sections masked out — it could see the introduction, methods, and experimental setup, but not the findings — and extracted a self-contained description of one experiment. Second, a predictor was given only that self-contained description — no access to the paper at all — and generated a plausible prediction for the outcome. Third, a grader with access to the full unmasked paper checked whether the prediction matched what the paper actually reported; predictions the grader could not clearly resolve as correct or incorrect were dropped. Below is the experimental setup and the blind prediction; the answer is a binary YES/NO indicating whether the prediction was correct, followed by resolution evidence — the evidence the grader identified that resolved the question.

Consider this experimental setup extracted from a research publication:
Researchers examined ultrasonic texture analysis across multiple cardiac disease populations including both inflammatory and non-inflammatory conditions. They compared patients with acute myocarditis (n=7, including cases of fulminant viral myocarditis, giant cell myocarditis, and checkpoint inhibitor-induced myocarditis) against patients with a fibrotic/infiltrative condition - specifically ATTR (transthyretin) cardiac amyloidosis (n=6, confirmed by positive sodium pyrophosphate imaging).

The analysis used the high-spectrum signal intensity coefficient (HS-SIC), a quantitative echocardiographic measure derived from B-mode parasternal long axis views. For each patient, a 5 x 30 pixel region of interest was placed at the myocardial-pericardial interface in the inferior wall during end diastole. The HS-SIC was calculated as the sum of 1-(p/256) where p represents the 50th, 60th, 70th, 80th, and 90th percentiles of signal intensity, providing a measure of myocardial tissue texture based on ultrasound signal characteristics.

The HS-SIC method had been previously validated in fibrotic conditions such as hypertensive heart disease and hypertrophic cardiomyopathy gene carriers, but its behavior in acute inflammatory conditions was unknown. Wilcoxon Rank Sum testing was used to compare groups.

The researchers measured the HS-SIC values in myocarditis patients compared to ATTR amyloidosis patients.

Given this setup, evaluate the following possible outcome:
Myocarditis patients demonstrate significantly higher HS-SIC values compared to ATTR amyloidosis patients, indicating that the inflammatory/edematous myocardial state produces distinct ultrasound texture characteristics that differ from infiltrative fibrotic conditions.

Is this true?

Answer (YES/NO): NO